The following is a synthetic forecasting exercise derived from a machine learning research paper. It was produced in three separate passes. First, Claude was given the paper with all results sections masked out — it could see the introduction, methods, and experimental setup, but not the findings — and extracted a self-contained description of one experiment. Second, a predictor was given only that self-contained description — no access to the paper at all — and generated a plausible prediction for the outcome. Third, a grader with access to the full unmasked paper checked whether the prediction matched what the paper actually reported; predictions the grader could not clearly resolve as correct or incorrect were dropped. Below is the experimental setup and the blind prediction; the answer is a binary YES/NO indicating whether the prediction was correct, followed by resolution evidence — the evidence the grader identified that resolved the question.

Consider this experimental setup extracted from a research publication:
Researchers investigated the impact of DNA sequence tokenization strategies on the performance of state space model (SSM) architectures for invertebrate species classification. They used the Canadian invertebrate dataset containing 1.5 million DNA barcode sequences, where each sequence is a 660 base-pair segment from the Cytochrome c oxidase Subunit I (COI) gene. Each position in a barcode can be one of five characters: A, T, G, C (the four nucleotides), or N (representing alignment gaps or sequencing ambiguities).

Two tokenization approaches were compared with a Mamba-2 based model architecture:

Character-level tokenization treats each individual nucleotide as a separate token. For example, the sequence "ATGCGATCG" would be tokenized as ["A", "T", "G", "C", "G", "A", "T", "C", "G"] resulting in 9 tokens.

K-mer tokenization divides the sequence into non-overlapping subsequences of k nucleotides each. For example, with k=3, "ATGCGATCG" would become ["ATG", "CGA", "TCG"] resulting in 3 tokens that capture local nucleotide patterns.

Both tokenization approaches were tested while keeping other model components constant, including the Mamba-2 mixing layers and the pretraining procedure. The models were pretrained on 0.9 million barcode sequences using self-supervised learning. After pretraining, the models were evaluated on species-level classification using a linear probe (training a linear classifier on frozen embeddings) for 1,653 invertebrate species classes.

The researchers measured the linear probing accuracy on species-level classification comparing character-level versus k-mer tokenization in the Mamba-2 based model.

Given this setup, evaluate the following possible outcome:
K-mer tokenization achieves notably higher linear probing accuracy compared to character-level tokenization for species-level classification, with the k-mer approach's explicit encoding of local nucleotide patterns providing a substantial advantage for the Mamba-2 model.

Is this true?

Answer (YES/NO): NO